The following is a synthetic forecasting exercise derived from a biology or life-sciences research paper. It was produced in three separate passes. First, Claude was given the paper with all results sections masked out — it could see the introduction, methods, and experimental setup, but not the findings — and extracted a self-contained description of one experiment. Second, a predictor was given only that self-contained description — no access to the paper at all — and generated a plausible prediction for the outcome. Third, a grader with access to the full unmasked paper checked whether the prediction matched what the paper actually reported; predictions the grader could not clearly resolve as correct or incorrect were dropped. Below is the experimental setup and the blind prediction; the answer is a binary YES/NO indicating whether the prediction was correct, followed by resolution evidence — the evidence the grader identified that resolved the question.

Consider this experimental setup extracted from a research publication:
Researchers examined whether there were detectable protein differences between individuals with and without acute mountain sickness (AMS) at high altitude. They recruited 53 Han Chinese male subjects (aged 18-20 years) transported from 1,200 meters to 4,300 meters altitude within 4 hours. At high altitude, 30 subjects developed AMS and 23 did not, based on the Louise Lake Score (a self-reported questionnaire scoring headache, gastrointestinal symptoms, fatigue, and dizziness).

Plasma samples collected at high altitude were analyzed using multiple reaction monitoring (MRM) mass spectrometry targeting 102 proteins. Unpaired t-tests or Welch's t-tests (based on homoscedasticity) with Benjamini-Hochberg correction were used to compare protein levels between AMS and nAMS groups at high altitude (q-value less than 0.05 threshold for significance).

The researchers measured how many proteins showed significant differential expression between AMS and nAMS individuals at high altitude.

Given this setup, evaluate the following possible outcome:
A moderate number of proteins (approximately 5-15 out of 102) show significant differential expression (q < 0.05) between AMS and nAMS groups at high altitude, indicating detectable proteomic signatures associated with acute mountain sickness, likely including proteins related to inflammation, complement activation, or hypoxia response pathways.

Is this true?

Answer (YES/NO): NO